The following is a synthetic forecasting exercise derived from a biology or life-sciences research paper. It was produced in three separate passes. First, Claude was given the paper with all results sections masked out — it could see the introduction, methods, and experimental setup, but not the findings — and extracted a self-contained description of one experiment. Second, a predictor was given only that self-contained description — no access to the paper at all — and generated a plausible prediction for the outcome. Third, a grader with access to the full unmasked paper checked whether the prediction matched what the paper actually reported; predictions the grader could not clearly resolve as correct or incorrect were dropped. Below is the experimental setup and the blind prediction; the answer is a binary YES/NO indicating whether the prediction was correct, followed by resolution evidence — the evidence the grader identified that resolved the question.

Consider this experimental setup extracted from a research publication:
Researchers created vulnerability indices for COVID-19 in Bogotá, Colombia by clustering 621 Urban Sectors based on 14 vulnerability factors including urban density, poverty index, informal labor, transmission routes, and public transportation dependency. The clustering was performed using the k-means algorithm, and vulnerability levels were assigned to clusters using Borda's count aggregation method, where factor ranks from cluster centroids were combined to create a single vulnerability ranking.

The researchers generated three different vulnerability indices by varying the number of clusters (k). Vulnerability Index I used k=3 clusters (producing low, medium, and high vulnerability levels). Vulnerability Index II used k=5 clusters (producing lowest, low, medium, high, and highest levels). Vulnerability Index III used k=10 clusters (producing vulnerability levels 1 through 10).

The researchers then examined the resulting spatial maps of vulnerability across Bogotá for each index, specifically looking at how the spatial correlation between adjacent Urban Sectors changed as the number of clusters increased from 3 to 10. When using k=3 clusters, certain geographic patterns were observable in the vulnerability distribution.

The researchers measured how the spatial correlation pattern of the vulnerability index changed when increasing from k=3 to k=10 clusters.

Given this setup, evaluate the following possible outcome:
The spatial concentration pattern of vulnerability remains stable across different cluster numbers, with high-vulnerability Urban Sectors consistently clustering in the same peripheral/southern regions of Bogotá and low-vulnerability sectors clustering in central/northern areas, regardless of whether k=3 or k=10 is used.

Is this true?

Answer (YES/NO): NO